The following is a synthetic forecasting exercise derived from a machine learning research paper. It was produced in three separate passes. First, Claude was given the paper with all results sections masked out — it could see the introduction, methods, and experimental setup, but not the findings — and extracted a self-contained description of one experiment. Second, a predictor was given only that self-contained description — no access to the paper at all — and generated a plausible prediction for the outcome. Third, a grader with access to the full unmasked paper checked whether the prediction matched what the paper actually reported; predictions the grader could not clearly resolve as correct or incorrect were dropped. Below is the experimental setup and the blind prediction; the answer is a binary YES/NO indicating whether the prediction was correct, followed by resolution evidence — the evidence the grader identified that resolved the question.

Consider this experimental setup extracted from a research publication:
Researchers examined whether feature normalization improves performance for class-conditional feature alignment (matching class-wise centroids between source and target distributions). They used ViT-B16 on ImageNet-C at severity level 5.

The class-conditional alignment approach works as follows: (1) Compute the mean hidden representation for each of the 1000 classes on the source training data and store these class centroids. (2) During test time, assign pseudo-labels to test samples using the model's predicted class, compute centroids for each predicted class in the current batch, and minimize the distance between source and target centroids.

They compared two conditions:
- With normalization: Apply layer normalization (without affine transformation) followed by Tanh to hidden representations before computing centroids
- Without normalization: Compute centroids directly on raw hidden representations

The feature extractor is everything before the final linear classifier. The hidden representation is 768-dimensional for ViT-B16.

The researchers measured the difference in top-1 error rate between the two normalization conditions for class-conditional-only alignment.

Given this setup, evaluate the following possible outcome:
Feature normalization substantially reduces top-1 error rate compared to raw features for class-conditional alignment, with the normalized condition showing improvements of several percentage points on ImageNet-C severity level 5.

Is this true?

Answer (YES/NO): NO